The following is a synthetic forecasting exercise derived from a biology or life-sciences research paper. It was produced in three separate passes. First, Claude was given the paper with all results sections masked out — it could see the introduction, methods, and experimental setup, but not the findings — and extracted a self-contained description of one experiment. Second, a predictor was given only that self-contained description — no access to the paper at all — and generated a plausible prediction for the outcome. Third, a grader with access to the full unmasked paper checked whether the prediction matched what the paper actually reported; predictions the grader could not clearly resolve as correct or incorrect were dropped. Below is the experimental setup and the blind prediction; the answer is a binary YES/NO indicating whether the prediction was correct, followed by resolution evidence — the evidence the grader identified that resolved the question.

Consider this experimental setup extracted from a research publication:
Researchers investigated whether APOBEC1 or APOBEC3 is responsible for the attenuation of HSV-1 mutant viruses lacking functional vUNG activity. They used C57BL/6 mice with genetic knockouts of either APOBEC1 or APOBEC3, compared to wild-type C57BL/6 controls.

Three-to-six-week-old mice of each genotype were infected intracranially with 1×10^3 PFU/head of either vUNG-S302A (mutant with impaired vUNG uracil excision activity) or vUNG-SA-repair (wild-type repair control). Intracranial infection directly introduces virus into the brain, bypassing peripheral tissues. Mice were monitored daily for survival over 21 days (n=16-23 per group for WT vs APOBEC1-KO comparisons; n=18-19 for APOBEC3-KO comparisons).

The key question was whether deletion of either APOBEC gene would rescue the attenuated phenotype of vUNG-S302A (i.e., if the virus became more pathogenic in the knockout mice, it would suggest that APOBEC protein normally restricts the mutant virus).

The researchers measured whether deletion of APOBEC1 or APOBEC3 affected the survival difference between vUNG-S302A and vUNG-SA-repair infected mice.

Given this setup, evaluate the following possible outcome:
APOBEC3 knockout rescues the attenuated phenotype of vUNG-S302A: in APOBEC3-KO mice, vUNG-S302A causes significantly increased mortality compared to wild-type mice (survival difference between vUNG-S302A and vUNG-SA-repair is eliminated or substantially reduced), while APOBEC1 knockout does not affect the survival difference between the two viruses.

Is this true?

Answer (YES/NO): NO